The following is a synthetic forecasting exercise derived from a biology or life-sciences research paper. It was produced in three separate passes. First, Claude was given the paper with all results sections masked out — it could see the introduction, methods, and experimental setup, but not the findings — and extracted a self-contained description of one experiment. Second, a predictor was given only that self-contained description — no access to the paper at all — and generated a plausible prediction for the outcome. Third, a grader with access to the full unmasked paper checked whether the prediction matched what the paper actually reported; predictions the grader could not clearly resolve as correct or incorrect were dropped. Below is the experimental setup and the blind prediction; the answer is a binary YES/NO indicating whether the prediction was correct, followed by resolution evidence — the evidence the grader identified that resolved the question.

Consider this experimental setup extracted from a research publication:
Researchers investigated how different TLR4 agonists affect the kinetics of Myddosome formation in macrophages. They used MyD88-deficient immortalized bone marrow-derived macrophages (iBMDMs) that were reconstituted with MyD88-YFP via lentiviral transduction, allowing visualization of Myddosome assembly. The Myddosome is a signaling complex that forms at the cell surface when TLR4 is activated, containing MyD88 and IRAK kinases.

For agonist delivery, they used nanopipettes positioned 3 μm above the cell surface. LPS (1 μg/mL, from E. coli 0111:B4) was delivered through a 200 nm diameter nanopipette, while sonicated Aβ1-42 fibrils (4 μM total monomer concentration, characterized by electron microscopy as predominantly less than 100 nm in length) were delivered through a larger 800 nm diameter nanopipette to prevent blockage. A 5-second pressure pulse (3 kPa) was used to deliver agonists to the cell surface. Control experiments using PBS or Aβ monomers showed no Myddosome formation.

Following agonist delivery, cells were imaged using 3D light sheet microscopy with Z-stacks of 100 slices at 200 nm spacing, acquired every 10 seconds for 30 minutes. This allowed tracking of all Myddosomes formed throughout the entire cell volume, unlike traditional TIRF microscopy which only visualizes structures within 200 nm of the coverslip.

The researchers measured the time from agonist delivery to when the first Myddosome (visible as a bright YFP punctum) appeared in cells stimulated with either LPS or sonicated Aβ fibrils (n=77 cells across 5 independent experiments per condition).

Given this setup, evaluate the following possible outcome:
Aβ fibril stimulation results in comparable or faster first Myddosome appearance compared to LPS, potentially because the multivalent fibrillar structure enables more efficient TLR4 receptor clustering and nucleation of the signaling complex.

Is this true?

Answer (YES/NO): NO